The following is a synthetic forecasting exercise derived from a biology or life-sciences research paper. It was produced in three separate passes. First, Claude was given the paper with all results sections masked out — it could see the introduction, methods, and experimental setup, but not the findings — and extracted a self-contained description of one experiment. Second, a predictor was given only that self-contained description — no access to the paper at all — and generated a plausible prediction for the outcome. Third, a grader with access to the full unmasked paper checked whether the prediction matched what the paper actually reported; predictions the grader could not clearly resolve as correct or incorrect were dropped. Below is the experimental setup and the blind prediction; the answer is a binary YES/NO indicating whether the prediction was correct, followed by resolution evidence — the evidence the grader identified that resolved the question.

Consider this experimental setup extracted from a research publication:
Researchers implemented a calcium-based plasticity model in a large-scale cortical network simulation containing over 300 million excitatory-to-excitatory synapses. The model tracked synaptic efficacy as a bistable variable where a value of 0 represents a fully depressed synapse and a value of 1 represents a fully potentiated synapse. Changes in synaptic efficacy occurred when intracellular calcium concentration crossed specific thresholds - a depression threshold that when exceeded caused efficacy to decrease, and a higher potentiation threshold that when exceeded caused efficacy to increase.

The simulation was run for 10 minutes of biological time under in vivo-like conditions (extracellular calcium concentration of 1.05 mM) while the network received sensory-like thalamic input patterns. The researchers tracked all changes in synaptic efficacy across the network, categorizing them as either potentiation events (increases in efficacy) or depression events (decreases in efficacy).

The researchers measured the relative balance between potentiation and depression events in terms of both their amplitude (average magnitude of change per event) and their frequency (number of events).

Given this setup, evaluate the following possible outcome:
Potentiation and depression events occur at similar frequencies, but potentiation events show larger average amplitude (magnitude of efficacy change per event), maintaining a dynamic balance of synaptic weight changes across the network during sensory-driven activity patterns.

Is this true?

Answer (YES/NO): NO